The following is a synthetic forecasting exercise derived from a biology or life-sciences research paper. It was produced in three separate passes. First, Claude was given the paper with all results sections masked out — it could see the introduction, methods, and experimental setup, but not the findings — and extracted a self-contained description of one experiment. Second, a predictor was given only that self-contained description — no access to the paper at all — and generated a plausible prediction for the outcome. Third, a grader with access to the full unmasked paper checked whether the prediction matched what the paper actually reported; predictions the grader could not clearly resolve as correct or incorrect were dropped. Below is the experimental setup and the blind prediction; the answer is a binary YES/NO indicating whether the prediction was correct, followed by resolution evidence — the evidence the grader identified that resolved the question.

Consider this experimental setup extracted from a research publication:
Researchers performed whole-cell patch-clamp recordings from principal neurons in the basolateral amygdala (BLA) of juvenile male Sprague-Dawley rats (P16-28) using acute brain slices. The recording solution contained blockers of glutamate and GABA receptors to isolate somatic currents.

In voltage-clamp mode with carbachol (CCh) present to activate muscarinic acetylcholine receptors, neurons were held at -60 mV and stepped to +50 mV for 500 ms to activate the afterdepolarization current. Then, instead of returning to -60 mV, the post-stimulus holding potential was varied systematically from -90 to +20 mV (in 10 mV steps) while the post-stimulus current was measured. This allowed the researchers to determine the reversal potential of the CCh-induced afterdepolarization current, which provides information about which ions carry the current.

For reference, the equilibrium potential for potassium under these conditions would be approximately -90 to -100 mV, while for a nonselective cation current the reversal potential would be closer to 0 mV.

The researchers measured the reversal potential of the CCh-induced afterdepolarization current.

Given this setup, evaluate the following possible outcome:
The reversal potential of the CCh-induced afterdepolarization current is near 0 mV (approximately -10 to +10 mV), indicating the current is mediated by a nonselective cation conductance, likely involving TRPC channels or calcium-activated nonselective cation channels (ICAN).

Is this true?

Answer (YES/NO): YES